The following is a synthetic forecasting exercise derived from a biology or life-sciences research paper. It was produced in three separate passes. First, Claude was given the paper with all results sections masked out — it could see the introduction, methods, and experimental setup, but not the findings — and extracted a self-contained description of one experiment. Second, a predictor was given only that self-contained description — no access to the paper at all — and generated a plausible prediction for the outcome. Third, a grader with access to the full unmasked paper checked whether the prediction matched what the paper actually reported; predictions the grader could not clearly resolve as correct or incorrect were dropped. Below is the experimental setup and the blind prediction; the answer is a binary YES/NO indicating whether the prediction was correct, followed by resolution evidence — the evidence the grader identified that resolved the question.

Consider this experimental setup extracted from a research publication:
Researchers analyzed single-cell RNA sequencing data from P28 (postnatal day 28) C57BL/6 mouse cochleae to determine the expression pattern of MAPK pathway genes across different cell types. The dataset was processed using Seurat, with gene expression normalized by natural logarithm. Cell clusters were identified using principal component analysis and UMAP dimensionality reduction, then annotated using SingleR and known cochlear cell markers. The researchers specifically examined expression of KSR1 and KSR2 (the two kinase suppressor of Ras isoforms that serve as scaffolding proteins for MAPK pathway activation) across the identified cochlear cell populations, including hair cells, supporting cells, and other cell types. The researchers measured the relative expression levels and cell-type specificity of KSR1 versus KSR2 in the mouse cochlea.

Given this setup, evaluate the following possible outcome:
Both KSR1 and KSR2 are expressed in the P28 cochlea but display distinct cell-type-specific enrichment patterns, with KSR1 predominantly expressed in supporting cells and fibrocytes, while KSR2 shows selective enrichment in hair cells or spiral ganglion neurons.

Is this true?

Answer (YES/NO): NO